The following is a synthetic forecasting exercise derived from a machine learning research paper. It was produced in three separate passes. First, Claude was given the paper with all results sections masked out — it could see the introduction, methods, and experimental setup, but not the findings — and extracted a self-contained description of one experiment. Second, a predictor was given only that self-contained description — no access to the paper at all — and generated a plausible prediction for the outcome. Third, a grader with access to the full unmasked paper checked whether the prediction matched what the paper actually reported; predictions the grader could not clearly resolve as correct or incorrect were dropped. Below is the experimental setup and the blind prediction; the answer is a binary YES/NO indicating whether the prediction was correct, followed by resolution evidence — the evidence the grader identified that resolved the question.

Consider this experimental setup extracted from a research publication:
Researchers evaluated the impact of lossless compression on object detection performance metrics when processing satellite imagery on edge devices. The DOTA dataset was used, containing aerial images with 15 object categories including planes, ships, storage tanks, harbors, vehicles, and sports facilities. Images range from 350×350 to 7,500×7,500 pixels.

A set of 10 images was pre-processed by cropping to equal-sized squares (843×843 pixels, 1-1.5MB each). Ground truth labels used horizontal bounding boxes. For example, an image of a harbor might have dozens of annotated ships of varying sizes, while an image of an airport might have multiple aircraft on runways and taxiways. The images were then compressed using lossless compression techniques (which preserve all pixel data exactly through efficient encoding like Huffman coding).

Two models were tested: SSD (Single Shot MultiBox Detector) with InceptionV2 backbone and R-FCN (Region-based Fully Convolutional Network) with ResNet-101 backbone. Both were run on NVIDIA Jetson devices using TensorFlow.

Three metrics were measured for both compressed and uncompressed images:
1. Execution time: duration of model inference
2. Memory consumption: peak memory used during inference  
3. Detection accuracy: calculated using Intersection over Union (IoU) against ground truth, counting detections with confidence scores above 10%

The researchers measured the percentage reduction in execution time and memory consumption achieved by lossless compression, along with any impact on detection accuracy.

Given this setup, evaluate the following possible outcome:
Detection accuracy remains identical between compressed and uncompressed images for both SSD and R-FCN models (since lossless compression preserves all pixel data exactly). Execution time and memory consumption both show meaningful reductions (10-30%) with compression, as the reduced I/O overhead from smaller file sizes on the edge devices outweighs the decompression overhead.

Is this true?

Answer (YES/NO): NO